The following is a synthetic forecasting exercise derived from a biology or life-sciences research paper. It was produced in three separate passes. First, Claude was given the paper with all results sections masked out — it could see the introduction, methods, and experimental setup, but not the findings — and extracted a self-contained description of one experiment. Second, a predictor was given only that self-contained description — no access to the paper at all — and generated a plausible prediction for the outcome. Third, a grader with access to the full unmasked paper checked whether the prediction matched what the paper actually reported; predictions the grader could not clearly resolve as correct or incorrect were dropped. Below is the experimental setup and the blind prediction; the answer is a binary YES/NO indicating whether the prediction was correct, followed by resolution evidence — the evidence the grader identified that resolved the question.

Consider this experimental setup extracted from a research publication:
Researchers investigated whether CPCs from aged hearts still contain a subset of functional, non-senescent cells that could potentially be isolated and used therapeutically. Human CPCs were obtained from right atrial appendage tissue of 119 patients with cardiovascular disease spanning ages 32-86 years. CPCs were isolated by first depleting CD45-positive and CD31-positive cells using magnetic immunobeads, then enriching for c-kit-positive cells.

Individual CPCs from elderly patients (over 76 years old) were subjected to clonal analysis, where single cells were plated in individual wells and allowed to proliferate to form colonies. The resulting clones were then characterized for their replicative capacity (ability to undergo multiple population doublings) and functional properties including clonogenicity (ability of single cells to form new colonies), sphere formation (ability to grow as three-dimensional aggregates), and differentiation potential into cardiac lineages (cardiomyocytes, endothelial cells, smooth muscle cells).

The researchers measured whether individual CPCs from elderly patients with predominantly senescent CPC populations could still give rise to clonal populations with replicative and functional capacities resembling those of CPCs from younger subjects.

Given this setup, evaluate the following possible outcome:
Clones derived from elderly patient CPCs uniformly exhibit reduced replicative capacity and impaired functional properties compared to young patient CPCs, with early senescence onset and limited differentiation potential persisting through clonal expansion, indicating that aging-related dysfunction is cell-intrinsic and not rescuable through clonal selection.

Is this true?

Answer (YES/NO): NO